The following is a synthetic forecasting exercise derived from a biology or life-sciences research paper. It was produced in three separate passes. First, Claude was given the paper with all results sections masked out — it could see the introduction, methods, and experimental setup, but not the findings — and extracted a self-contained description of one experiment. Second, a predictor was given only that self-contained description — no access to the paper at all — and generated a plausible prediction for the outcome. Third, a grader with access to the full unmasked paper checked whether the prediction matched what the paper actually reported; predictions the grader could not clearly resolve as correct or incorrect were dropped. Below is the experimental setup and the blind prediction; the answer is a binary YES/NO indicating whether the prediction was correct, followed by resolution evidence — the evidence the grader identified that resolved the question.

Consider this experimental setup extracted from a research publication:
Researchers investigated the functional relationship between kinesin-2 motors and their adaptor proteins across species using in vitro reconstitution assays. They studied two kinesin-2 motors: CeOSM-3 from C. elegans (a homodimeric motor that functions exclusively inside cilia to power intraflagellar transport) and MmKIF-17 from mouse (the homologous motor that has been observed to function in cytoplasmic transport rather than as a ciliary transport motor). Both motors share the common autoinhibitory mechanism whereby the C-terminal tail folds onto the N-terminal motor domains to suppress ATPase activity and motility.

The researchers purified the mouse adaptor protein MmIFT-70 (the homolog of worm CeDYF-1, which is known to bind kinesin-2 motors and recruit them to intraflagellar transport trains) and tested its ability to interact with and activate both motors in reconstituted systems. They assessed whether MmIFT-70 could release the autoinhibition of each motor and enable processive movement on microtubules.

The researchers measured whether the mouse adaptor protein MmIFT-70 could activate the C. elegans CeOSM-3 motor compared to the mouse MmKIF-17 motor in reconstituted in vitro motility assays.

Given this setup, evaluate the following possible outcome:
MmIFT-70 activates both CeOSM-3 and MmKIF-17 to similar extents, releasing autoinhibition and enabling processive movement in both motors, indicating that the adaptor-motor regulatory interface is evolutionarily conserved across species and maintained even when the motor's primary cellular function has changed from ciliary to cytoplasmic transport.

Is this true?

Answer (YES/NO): NO